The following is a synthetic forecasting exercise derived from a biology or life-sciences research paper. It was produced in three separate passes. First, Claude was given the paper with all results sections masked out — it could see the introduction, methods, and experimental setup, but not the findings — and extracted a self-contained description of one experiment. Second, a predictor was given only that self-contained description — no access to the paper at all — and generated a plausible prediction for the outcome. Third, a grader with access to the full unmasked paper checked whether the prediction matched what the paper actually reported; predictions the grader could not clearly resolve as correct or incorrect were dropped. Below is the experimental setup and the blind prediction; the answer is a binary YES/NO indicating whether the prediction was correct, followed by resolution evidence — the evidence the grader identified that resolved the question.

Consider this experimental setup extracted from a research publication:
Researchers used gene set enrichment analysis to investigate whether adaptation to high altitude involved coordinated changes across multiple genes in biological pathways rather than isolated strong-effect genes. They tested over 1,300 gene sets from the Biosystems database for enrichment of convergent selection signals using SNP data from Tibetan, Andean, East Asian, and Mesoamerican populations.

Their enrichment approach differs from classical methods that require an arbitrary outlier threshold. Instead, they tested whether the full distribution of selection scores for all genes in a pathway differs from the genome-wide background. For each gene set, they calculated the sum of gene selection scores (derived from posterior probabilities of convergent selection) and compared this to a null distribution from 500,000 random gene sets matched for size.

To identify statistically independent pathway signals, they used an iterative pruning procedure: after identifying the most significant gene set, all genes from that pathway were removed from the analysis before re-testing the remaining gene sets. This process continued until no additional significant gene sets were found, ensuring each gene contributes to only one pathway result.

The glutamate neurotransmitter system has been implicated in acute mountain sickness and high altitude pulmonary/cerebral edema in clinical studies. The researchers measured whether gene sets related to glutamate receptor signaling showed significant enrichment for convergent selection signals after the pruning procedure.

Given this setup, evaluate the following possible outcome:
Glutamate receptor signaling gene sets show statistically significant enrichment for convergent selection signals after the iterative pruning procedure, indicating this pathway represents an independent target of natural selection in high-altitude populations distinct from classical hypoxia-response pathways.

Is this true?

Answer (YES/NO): NO